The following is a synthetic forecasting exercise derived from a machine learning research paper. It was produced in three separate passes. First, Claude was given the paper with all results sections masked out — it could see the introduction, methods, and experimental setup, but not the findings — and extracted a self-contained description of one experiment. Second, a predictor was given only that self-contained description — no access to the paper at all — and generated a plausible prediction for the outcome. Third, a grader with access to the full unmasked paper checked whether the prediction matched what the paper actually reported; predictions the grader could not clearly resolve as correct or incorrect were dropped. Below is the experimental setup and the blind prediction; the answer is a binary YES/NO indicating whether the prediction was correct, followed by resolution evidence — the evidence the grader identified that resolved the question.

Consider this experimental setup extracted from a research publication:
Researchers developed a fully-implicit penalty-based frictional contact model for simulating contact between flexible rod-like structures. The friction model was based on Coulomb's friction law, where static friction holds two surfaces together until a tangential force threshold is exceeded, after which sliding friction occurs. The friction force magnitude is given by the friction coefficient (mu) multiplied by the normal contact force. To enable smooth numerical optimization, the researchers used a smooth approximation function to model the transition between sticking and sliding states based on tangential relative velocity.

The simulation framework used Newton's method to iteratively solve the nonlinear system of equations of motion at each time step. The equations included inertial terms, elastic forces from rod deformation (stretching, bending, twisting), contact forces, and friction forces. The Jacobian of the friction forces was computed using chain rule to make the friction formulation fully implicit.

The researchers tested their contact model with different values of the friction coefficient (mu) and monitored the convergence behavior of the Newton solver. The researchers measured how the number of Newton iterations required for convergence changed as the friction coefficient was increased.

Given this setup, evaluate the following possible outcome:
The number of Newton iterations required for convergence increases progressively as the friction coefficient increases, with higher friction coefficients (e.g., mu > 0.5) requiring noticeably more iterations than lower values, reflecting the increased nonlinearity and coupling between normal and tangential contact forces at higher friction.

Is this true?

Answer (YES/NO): NO